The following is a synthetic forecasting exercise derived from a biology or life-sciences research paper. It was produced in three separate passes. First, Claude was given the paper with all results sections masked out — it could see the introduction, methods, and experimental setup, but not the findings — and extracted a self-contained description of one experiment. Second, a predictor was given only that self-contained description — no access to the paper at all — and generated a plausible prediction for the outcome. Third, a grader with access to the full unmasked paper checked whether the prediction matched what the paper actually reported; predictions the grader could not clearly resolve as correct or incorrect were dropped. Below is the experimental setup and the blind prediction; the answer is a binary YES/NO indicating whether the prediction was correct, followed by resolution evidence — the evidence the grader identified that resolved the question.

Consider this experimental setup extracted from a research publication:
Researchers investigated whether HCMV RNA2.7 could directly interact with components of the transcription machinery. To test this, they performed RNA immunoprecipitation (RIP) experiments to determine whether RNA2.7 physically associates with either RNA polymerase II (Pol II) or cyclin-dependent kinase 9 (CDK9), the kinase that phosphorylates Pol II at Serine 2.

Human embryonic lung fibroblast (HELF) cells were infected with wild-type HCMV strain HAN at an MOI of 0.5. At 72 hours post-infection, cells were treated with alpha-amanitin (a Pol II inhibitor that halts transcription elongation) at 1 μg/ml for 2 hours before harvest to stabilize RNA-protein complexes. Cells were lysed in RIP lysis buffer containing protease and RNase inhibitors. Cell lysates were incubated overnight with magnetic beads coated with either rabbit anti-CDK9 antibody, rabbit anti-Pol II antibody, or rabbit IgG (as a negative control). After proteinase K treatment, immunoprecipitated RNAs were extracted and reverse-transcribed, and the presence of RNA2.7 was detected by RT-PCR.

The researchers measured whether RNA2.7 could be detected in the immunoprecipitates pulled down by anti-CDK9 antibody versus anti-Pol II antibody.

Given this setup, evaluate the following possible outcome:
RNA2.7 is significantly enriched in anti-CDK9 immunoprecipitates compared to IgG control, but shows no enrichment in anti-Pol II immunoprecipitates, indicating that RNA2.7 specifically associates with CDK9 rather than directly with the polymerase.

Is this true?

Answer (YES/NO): NO